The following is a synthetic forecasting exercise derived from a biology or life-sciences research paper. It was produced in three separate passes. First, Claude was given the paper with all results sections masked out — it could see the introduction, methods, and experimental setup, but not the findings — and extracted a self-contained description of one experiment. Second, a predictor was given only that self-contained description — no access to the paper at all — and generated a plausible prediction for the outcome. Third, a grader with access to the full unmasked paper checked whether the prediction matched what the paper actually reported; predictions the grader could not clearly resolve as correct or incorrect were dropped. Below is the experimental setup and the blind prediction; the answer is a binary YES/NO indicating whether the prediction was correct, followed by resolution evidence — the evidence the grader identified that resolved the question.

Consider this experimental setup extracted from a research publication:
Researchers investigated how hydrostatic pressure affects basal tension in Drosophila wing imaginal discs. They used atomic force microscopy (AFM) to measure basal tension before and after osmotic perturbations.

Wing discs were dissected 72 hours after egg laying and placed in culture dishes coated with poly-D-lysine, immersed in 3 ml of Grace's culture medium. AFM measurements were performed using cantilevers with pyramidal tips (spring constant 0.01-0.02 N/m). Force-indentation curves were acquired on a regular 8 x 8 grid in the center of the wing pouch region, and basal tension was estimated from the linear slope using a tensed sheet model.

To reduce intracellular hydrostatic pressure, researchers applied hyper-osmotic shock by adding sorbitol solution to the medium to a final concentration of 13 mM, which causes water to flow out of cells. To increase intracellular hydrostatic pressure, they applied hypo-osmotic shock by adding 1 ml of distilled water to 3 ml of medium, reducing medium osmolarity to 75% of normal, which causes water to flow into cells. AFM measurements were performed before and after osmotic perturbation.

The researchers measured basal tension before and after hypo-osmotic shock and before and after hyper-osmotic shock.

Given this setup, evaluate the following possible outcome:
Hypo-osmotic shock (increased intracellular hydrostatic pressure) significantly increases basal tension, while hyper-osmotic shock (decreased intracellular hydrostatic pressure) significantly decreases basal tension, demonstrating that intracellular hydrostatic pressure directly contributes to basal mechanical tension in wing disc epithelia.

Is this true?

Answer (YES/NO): YES